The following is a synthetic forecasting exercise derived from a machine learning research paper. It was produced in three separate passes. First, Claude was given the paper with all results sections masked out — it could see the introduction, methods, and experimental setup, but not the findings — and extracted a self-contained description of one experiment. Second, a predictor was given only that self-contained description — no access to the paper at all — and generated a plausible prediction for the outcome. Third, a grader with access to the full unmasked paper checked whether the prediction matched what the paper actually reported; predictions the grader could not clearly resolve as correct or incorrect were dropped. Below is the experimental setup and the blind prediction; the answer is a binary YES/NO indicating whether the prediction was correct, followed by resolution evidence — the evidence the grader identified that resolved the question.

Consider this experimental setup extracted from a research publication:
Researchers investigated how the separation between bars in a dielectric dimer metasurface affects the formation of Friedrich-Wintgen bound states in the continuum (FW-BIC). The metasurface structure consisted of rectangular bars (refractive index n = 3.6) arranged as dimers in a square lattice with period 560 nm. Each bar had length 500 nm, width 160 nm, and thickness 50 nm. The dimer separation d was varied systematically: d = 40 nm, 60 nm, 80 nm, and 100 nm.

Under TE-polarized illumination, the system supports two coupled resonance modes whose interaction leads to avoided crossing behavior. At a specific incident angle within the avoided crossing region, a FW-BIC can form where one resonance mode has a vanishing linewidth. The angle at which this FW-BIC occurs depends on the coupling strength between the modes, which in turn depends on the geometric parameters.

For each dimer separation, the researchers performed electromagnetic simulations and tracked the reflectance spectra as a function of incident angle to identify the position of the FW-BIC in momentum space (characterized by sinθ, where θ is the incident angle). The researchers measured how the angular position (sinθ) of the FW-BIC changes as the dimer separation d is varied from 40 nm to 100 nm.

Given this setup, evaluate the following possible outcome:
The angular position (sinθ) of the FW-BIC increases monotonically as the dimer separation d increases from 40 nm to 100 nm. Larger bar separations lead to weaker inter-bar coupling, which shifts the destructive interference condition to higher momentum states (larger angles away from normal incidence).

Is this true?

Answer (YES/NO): NO